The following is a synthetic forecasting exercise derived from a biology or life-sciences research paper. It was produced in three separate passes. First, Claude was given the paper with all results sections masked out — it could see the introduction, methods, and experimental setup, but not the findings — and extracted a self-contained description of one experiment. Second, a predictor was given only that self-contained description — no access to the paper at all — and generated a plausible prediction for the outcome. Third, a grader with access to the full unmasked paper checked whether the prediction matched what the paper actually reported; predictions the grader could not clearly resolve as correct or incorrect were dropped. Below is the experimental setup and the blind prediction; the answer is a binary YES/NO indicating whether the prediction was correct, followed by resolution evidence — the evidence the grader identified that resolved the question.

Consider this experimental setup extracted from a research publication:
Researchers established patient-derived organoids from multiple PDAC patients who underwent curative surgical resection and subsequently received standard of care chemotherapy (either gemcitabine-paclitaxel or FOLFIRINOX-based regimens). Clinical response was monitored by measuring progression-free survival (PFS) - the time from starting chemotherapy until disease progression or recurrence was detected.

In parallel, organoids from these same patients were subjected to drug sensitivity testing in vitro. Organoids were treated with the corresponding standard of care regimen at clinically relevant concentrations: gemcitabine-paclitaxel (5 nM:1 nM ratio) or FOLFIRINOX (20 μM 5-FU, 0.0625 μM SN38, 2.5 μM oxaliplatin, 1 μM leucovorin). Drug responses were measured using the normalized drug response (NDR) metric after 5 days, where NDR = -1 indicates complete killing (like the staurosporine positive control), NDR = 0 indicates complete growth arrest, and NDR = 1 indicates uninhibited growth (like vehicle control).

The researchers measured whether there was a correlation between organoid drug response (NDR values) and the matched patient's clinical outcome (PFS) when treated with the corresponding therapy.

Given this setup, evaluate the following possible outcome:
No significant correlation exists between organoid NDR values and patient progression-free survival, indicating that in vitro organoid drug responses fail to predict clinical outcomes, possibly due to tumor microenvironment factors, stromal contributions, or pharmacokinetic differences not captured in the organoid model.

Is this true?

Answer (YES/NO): NO